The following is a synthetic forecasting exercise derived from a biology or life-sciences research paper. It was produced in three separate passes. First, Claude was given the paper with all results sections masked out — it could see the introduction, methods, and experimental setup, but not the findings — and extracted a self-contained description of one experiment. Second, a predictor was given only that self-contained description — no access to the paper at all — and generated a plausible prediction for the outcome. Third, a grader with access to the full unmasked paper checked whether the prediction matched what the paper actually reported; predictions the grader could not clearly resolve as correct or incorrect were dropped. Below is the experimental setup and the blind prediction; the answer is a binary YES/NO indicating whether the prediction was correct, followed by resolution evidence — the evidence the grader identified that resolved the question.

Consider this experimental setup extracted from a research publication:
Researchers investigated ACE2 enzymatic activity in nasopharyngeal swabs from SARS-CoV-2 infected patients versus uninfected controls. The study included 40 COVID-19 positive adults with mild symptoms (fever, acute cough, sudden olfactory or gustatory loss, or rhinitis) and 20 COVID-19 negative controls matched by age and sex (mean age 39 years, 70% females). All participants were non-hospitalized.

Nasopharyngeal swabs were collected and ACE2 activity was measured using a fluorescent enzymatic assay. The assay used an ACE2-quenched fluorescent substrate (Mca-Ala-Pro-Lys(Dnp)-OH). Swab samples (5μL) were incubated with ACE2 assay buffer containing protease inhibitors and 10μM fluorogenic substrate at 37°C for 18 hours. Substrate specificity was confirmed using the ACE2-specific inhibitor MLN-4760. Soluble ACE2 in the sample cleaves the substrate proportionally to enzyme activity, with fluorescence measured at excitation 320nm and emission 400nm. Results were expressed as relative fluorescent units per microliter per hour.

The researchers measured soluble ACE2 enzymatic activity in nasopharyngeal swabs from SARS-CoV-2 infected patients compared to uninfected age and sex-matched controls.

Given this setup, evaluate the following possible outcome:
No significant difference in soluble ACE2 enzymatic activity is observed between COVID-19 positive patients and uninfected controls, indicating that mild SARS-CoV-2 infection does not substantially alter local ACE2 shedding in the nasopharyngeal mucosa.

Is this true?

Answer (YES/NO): YES